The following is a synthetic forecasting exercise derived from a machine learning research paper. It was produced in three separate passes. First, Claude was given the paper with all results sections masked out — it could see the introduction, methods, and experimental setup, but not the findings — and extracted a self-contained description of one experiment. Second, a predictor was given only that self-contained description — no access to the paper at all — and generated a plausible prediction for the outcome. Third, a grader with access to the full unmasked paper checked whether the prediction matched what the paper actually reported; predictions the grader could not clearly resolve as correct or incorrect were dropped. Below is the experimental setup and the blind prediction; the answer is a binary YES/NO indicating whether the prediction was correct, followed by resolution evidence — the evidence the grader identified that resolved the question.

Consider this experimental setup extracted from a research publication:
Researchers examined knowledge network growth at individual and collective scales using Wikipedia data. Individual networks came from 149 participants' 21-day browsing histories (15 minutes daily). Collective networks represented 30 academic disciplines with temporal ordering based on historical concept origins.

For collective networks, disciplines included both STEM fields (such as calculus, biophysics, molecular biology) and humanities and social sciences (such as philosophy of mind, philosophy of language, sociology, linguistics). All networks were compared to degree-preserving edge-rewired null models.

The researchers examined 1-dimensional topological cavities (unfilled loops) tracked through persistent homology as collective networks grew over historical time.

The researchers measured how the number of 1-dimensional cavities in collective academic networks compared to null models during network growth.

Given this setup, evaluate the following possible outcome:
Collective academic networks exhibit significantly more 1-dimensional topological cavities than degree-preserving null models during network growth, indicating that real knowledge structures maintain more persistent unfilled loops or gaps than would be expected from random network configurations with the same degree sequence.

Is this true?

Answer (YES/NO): NO